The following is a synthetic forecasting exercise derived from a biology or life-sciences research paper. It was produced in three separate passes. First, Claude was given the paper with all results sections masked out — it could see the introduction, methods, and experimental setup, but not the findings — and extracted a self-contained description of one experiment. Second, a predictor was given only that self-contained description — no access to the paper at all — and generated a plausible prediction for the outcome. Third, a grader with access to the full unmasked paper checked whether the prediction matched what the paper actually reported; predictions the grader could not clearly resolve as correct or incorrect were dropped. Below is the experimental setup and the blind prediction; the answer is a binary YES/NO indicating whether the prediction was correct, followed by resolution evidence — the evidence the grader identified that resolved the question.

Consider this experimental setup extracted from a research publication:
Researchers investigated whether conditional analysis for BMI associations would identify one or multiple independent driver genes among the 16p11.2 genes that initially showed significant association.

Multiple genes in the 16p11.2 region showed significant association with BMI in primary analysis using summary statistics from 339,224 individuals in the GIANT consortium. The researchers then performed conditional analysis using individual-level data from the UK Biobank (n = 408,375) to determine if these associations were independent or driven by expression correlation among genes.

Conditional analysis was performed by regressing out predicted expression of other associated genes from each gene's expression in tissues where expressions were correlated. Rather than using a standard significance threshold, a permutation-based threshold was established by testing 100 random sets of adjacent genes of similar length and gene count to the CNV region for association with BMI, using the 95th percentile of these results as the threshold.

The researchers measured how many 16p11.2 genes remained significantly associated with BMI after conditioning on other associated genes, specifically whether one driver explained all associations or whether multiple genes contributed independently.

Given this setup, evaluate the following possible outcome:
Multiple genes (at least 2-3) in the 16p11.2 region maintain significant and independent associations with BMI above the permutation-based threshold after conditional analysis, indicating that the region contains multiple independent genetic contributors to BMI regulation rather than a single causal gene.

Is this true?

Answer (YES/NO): YES